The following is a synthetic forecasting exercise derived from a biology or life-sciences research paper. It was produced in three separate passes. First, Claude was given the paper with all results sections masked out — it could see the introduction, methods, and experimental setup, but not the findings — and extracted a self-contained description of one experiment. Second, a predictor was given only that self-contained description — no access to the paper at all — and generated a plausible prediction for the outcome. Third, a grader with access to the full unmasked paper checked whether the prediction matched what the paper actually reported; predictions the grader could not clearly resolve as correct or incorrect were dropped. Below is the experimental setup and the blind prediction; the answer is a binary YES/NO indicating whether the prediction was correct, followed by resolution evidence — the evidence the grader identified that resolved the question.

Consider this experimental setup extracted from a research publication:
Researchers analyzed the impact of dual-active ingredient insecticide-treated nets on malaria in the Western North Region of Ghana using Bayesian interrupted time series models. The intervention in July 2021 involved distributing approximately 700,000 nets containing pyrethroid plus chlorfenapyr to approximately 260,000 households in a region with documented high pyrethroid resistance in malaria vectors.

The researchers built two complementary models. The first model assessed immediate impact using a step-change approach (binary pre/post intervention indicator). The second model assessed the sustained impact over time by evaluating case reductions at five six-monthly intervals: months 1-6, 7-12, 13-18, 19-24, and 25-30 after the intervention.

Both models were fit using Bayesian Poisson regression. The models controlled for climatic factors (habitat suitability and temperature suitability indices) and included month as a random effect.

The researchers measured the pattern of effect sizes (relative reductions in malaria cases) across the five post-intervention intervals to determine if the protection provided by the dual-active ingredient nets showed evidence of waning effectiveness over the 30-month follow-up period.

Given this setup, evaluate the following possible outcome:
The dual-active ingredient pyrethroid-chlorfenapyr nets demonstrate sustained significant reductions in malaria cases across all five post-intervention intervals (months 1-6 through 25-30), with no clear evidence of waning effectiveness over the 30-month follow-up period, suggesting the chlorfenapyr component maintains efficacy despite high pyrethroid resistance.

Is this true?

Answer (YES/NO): YES